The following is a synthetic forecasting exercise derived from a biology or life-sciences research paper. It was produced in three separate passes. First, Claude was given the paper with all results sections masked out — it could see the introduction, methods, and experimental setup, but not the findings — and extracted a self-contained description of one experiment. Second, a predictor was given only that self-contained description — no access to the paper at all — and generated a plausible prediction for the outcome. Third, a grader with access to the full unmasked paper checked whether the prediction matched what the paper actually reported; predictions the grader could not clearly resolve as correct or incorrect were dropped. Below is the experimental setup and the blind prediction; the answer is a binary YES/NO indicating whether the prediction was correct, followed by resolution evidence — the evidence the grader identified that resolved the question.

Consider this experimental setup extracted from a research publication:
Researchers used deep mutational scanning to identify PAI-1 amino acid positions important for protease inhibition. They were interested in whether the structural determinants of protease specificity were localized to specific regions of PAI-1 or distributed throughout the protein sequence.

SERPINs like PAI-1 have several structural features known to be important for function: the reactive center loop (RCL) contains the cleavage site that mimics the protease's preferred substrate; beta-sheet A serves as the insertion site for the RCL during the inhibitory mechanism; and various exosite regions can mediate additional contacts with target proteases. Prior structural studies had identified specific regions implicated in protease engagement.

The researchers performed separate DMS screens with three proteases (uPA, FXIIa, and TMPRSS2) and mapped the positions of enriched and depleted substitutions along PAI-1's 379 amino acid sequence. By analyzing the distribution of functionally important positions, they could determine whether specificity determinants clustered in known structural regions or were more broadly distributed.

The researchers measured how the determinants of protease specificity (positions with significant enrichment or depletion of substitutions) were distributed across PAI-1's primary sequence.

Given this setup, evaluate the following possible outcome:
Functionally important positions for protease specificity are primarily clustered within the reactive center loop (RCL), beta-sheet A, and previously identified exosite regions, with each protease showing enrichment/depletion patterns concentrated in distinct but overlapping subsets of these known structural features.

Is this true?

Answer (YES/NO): NO